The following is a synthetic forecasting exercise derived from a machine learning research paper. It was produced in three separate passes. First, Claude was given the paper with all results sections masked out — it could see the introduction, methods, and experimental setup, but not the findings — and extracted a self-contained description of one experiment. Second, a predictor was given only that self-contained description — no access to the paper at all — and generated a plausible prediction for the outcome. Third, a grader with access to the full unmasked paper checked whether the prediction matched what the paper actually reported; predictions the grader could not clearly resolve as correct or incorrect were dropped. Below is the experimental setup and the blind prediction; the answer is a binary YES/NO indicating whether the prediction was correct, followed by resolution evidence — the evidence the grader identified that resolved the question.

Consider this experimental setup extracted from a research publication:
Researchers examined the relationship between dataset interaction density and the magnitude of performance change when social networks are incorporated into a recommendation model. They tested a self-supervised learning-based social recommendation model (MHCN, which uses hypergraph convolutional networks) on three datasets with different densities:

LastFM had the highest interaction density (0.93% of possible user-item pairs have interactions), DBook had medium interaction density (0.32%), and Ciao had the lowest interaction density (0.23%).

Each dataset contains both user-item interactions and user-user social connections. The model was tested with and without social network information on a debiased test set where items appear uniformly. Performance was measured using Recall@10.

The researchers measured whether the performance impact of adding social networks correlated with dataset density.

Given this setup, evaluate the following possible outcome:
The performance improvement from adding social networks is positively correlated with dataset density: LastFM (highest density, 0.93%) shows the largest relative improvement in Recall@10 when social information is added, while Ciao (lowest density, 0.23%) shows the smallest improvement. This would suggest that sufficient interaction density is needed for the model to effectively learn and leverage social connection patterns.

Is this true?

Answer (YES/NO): NO